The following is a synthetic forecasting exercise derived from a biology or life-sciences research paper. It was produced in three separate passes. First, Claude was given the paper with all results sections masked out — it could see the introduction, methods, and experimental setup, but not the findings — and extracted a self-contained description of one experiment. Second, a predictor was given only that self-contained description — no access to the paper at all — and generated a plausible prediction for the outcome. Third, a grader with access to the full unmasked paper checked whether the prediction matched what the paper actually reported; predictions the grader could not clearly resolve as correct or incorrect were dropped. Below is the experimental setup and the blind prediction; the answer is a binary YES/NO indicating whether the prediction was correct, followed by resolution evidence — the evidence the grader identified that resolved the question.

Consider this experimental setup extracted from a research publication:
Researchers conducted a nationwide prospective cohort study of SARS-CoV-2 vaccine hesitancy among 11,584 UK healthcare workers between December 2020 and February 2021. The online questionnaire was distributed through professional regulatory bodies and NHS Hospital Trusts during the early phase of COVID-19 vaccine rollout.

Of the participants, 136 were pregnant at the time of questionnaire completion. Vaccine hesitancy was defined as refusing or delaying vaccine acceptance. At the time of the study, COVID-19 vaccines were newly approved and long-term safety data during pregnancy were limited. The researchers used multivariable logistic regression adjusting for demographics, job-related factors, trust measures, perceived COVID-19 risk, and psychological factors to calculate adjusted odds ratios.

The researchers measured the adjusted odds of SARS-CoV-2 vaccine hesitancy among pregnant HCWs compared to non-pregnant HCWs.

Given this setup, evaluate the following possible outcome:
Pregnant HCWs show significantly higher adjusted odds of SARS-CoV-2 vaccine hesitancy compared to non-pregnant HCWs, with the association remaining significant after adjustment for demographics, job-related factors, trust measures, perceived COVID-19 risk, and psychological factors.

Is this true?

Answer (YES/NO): YES